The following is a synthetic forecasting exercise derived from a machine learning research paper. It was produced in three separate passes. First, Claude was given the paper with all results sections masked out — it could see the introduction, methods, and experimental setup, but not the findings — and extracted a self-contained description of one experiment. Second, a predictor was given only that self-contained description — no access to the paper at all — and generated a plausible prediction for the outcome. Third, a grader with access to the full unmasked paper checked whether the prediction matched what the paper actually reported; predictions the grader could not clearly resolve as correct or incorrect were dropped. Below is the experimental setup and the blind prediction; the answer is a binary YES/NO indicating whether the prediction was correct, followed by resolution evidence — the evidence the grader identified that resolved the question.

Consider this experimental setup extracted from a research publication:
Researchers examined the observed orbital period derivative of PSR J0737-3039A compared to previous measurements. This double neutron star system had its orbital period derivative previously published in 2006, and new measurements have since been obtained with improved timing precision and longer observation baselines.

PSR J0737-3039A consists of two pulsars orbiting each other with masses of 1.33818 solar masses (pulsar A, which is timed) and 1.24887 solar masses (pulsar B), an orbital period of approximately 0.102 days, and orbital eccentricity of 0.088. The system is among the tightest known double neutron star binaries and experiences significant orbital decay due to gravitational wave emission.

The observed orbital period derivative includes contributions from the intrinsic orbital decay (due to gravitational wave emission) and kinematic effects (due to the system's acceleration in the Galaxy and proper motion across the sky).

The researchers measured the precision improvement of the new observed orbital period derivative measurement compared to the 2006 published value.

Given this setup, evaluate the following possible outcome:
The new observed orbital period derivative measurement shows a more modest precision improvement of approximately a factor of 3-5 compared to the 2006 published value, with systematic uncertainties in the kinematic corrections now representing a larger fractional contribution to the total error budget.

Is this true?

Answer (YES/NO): NO